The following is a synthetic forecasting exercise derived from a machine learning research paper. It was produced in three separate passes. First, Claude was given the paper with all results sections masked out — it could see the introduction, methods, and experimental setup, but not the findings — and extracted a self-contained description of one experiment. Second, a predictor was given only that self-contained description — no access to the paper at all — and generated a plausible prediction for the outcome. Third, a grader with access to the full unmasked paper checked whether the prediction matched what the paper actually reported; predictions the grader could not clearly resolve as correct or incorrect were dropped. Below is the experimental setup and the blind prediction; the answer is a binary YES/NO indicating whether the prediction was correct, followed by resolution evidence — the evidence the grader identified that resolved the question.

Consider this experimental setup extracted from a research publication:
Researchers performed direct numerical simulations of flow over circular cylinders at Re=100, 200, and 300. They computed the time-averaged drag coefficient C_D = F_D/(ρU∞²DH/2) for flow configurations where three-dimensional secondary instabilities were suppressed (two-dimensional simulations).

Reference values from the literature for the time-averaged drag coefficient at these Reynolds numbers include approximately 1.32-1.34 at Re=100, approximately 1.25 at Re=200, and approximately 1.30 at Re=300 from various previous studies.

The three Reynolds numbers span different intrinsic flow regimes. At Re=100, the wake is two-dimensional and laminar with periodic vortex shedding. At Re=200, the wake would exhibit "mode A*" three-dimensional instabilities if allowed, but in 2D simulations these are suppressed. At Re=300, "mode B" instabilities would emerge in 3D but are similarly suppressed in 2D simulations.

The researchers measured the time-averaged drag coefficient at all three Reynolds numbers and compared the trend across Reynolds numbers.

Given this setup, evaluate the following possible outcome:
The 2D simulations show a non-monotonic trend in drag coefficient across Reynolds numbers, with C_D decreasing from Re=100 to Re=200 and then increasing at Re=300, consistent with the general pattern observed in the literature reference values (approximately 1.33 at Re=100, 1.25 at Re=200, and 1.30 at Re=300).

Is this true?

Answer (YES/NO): YES